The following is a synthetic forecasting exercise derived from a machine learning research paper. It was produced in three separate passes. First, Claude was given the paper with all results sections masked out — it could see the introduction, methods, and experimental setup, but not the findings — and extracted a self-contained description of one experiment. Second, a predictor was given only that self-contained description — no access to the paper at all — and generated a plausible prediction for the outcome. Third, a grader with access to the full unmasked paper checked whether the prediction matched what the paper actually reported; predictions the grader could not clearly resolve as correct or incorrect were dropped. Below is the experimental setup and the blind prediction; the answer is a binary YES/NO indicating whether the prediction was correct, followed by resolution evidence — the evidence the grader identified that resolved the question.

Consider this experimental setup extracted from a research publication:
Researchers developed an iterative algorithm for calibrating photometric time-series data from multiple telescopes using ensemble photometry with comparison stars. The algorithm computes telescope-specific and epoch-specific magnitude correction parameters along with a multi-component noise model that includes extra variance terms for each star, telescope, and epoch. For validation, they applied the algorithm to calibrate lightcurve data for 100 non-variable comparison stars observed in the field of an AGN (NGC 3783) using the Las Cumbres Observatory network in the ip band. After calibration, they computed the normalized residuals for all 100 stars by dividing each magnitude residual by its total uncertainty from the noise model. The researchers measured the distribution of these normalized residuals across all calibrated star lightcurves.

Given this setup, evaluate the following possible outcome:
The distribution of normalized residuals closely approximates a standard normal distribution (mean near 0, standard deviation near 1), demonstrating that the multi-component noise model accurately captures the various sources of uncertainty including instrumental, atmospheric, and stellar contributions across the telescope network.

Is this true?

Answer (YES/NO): YES